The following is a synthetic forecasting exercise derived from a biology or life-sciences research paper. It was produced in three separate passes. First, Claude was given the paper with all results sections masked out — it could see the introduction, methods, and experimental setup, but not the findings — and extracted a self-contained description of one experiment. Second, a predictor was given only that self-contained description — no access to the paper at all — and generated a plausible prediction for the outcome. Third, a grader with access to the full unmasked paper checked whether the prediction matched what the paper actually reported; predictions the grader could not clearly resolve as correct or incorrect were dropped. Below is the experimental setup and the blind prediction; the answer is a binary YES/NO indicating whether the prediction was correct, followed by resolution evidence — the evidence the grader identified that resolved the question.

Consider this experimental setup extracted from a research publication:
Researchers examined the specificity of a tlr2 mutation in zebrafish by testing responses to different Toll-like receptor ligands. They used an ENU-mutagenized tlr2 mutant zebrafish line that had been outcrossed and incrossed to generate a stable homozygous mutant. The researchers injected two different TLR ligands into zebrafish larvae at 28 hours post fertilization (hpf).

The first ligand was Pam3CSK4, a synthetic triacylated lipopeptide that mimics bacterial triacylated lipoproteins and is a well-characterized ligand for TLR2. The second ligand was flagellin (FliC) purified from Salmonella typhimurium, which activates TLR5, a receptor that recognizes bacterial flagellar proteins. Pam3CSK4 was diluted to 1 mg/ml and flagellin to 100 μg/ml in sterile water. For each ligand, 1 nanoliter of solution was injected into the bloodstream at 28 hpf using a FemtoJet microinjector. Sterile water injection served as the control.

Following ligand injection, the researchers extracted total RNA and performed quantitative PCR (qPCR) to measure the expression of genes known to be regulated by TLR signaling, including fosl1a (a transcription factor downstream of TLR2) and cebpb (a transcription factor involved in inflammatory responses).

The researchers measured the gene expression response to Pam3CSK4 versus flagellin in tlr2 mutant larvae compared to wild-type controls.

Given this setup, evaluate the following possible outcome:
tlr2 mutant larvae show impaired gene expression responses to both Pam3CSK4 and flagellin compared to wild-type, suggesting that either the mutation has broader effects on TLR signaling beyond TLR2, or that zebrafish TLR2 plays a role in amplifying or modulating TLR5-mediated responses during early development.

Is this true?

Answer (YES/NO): NO